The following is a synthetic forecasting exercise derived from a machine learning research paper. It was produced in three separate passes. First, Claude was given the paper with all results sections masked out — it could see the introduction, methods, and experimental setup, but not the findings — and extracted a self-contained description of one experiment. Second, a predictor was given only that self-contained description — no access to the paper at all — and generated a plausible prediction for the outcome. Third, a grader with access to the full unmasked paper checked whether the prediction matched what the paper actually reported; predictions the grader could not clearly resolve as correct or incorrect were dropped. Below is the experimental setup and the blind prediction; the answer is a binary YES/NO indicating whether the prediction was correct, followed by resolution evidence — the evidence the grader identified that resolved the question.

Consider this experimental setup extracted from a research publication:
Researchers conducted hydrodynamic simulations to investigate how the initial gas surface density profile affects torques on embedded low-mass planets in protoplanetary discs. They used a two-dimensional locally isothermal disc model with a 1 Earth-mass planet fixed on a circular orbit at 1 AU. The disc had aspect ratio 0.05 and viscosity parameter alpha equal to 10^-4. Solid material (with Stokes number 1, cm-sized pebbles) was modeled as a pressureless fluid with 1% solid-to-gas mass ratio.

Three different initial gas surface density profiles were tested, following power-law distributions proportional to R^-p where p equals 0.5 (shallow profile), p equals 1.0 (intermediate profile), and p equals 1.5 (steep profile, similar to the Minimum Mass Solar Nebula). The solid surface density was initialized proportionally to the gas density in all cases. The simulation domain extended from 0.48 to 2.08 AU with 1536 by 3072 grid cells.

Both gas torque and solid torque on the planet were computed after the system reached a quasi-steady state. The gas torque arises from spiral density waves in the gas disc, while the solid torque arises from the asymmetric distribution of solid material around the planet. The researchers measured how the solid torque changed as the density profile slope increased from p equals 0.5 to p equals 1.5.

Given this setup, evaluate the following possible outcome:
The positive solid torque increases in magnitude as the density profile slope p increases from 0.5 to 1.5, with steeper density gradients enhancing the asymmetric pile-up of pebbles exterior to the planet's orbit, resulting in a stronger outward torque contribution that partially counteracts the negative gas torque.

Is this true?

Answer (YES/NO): NO